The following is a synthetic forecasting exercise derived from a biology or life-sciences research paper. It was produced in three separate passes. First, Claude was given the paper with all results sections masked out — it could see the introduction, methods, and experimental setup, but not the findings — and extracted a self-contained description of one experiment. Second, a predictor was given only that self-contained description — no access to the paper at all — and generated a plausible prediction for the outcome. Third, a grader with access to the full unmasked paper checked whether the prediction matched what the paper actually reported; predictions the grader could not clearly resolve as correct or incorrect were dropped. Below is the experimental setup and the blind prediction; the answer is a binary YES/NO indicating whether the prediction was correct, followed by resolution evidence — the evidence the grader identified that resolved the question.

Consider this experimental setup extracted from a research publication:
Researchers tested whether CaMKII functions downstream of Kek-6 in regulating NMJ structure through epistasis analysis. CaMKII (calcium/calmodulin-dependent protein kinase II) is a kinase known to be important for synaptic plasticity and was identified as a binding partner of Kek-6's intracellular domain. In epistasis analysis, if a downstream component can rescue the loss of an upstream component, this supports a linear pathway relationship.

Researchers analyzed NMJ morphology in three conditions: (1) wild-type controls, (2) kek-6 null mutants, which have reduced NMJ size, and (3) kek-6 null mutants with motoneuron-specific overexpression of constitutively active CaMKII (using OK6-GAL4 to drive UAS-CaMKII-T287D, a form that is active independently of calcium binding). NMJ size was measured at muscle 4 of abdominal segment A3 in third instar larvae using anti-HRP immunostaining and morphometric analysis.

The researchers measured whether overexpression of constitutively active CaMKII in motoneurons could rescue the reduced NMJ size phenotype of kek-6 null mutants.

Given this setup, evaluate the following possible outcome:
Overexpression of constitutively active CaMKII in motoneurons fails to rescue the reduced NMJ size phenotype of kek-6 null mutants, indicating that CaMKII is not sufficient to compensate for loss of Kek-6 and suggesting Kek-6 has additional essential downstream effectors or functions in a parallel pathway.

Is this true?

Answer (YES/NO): NO